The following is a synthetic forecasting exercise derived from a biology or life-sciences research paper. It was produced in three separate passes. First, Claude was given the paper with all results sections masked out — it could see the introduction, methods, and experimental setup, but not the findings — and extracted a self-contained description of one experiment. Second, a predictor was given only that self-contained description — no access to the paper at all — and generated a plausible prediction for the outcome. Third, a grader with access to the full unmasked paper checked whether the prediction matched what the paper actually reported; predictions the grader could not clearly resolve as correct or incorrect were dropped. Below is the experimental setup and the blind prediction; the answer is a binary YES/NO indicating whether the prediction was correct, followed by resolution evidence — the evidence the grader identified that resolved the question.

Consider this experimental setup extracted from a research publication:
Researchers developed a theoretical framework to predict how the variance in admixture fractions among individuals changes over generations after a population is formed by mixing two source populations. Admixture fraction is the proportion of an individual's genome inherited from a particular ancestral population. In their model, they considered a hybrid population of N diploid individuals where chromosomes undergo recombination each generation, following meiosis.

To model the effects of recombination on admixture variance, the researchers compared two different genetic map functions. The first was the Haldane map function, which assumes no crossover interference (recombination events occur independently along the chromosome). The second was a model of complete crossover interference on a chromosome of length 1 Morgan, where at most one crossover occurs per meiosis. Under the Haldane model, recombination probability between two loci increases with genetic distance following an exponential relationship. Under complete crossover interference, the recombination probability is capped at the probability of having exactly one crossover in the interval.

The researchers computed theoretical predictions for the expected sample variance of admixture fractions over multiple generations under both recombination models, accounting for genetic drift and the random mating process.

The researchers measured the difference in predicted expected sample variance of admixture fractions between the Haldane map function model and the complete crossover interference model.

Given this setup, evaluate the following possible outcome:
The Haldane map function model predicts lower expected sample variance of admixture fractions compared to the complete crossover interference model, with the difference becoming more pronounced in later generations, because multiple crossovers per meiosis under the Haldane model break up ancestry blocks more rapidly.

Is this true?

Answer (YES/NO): NO